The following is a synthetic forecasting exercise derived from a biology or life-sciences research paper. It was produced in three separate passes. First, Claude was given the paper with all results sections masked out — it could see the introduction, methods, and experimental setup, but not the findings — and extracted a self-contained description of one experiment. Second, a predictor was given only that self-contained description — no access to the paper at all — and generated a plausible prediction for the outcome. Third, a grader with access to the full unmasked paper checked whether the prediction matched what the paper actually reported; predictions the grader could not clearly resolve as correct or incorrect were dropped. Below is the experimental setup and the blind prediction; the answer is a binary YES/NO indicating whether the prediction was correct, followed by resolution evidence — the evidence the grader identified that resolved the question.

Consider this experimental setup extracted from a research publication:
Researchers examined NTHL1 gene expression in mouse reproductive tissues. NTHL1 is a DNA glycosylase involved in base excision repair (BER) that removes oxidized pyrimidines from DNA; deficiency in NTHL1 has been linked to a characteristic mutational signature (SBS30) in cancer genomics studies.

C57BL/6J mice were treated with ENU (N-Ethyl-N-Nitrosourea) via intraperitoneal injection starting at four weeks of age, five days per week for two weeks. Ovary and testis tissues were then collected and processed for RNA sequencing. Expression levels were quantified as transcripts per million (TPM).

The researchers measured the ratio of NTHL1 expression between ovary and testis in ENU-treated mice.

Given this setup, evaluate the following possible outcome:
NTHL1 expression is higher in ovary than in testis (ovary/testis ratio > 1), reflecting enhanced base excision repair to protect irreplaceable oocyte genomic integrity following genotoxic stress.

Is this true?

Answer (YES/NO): YES